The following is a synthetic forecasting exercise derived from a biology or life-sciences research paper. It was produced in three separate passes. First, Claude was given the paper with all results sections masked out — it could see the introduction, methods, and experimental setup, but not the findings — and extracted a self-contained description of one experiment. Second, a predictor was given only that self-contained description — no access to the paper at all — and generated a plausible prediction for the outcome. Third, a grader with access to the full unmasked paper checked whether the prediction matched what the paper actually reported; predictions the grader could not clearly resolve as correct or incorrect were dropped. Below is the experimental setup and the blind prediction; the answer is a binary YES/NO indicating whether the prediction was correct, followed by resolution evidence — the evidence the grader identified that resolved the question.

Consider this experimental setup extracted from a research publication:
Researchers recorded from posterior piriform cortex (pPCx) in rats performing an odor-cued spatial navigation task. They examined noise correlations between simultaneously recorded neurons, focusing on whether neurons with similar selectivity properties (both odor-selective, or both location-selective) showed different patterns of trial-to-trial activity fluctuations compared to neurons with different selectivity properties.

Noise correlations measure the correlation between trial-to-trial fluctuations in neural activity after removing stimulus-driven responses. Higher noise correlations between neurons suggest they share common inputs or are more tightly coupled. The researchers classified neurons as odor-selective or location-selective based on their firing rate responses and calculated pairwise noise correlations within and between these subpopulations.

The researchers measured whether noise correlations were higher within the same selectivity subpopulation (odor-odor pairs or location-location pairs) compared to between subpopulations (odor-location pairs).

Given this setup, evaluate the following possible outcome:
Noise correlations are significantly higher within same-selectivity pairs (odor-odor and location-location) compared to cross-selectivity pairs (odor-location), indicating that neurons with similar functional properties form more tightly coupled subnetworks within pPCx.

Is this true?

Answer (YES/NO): YES